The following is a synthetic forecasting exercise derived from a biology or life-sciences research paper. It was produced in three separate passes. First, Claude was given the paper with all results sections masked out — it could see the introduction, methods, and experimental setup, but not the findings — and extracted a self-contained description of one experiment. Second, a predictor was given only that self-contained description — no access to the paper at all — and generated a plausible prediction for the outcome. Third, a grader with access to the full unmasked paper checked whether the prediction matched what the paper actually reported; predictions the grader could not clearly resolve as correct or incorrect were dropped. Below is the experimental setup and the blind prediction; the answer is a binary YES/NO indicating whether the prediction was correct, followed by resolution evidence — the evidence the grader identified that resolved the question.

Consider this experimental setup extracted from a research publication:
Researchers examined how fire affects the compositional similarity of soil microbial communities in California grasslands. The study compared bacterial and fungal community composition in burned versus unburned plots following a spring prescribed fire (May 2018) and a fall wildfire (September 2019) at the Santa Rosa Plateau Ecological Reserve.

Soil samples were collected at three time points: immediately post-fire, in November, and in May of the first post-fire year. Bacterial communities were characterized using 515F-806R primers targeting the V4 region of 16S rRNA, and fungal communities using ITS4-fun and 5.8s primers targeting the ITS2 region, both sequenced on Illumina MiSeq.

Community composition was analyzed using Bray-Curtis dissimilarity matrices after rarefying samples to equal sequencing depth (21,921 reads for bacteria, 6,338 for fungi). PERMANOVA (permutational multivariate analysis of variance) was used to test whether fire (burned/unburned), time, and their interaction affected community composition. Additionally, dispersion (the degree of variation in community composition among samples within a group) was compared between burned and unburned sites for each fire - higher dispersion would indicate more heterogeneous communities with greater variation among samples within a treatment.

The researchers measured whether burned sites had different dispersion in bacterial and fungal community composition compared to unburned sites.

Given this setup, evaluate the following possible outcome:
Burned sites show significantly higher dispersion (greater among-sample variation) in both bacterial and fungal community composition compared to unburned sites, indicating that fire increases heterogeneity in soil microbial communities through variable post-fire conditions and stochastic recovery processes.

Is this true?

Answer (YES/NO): NO